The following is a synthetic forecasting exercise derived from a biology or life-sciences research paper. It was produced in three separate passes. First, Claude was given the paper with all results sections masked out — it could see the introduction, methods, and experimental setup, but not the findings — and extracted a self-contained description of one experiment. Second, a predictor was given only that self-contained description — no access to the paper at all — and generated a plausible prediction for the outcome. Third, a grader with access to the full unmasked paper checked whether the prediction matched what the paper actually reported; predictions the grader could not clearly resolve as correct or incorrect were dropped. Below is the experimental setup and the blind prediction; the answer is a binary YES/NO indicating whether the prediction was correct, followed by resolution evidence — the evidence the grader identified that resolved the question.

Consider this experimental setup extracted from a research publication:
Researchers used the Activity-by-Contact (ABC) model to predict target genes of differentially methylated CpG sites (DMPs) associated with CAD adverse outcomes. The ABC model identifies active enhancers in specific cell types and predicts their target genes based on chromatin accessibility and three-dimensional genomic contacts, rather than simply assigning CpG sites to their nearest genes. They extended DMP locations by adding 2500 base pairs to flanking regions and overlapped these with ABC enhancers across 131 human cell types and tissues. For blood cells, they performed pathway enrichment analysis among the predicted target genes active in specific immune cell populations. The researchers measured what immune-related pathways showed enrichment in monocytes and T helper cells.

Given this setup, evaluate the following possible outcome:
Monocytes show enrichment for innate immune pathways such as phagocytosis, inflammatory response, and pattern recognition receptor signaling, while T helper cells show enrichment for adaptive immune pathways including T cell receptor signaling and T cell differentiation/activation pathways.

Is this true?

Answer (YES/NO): NO